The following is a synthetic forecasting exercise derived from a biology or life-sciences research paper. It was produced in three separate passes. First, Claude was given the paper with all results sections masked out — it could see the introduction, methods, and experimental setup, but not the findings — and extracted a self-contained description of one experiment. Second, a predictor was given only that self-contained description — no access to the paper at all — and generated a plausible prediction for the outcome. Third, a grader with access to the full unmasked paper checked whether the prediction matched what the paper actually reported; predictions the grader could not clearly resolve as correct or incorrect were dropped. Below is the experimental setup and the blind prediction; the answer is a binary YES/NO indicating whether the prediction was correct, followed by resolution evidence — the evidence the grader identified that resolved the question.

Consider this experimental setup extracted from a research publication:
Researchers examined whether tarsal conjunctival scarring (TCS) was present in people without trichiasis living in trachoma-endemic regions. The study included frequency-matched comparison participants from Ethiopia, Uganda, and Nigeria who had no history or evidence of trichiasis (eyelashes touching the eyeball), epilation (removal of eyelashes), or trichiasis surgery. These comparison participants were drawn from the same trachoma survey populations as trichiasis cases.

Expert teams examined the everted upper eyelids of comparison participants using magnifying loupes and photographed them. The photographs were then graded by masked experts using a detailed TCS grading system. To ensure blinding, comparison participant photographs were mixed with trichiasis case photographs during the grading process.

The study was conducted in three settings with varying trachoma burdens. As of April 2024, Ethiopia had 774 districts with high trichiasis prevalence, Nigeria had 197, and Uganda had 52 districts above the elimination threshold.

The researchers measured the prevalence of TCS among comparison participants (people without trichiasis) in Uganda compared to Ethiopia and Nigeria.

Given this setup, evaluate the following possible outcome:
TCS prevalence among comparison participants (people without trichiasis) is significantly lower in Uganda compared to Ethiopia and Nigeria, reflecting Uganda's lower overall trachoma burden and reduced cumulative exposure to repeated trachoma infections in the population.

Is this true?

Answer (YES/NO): YES